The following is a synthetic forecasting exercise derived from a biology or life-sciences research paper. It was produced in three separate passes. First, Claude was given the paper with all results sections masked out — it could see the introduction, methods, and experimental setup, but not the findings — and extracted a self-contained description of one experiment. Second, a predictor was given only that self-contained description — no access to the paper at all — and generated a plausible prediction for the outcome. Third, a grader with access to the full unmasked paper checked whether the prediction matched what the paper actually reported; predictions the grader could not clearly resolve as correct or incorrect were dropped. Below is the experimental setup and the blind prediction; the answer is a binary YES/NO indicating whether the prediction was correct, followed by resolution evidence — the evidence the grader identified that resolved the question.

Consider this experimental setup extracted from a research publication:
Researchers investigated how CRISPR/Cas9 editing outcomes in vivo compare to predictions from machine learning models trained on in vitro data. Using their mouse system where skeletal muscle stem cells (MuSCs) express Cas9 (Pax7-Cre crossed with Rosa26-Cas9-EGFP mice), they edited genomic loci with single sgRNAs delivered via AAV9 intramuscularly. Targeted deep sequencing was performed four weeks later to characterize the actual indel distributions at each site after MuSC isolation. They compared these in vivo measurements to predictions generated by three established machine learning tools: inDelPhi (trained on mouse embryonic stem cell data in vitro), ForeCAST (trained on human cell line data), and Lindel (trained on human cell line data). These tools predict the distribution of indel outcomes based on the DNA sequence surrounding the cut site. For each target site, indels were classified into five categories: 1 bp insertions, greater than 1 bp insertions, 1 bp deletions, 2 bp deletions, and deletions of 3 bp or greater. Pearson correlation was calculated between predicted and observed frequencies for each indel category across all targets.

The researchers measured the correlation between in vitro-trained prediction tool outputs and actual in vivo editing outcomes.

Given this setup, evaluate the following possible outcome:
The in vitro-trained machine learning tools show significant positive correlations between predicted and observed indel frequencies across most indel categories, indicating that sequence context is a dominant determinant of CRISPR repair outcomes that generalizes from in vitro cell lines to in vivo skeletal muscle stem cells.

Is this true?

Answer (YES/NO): NO